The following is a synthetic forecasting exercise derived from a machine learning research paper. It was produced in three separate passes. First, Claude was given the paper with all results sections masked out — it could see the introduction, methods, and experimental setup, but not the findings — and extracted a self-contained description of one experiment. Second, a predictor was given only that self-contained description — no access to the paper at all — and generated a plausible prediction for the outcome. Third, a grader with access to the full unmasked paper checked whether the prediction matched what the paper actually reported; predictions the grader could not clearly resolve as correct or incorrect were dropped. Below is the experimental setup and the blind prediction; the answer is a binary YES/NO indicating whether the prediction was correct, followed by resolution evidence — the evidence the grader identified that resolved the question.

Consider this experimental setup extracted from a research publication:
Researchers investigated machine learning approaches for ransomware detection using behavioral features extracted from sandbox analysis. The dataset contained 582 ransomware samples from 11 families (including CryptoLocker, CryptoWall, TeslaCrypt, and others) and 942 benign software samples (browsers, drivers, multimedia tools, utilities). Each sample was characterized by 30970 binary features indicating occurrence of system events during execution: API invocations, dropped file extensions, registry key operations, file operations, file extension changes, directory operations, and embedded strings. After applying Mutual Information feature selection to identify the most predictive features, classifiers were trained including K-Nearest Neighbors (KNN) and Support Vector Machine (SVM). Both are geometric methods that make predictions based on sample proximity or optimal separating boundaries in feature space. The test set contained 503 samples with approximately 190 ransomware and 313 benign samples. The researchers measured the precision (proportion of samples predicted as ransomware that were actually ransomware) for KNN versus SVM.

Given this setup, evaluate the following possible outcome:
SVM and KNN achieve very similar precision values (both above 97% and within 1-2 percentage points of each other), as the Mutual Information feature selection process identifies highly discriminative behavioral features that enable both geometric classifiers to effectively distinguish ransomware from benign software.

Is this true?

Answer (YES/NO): NO